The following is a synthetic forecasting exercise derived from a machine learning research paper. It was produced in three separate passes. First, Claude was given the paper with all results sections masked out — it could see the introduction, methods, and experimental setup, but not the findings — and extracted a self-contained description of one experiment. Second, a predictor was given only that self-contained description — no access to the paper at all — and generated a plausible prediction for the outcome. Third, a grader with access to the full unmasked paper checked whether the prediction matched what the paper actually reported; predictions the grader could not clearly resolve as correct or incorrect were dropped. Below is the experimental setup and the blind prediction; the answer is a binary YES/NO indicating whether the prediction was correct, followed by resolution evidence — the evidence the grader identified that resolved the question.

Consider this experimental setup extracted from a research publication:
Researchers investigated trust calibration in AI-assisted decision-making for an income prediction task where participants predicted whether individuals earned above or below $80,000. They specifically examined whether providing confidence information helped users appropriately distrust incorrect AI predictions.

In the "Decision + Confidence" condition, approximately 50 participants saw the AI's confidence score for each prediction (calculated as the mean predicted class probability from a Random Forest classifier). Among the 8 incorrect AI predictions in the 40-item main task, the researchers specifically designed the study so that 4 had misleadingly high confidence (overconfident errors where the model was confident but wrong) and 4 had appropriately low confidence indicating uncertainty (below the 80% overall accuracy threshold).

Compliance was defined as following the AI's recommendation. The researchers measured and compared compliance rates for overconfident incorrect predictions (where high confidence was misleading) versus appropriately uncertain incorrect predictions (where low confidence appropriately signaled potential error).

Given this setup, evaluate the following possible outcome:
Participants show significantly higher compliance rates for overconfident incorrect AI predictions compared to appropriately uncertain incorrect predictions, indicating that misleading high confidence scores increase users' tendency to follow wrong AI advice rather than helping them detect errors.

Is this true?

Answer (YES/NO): YES